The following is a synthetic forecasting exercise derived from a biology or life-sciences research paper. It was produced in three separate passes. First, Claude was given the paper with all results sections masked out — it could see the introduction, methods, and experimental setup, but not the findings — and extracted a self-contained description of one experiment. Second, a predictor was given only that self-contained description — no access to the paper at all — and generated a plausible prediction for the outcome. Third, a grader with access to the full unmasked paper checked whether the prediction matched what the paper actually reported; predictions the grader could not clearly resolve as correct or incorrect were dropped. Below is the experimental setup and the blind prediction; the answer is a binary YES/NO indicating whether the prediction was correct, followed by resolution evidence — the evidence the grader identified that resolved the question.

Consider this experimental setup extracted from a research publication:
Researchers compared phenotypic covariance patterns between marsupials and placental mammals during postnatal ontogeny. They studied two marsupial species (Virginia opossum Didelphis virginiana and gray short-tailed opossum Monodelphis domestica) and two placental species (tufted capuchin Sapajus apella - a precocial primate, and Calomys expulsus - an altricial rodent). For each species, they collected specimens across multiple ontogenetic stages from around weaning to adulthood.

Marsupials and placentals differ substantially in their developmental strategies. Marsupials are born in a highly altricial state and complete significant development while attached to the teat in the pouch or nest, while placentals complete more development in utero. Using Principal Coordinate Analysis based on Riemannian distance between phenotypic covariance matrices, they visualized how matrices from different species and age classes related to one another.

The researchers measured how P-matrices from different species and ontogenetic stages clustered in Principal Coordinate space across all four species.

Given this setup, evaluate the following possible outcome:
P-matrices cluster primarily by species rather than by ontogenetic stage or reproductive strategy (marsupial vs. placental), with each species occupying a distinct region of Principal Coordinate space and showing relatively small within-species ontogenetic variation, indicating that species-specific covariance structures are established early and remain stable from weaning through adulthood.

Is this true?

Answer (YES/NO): NO